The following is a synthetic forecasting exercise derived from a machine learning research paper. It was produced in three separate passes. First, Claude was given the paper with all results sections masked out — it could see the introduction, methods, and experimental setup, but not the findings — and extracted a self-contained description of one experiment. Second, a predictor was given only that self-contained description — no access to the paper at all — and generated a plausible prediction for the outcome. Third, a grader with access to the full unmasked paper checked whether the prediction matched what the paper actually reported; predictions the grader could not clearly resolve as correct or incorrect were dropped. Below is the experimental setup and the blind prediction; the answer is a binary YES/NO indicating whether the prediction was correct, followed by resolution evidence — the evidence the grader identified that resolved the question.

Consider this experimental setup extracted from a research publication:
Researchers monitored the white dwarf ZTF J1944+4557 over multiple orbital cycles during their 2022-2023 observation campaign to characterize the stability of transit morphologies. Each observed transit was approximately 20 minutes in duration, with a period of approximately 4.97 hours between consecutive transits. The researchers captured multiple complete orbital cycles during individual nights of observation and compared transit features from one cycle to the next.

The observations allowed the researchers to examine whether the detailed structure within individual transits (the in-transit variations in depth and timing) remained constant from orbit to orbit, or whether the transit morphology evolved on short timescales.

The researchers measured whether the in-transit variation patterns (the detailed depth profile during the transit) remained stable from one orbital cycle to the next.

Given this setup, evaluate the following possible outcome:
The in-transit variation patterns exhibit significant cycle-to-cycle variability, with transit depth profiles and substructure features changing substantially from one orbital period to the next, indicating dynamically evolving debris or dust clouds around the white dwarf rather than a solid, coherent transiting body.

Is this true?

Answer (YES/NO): YES